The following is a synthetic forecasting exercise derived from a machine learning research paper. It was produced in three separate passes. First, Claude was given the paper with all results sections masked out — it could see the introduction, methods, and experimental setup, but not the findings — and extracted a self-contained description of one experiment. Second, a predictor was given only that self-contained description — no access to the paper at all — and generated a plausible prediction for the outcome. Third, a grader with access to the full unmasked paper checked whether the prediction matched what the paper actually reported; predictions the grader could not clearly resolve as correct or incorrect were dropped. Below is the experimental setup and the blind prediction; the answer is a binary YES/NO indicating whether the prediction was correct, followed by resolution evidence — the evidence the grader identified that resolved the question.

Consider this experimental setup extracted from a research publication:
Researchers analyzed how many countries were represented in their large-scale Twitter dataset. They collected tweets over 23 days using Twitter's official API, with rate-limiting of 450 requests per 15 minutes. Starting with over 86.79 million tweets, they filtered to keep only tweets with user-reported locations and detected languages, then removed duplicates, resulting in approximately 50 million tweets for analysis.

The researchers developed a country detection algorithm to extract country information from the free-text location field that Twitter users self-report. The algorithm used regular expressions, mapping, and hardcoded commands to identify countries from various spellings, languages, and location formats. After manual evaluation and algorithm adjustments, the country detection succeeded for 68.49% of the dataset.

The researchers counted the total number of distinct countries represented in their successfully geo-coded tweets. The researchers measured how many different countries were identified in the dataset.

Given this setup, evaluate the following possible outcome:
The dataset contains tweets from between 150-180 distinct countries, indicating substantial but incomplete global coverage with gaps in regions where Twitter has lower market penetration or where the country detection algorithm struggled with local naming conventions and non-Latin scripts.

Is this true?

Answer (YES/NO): NO